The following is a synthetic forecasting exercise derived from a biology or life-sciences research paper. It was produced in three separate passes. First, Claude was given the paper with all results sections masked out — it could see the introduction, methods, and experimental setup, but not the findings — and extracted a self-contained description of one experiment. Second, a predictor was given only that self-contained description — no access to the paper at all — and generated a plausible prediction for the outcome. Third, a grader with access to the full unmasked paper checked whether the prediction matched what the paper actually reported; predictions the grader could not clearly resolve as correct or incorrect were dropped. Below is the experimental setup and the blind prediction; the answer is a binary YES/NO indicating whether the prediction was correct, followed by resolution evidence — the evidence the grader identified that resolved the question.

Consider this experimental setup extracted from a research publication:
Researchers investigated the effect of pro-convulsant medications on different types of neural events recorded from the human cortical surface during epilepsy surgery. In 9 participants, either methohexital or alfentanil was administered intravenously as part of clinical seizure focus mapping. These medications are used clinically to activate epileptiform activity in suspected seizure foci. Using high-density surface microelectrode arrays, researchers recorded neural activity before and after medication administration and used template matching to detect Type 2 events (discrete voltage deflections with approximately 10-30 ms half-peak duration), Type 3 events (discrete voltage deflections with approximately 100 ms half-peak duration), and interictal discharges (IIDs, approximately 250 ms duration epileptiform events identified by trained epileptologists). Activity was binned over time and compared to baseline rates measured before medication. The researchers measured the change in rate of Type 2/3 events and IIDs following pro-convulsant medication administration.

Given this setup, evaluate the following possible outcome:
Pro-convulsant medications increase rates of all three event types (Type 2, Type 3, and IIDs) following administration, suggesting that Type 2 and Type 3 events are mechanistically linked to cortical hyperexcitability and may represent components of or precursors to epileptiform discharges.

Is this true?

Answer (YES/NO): NO